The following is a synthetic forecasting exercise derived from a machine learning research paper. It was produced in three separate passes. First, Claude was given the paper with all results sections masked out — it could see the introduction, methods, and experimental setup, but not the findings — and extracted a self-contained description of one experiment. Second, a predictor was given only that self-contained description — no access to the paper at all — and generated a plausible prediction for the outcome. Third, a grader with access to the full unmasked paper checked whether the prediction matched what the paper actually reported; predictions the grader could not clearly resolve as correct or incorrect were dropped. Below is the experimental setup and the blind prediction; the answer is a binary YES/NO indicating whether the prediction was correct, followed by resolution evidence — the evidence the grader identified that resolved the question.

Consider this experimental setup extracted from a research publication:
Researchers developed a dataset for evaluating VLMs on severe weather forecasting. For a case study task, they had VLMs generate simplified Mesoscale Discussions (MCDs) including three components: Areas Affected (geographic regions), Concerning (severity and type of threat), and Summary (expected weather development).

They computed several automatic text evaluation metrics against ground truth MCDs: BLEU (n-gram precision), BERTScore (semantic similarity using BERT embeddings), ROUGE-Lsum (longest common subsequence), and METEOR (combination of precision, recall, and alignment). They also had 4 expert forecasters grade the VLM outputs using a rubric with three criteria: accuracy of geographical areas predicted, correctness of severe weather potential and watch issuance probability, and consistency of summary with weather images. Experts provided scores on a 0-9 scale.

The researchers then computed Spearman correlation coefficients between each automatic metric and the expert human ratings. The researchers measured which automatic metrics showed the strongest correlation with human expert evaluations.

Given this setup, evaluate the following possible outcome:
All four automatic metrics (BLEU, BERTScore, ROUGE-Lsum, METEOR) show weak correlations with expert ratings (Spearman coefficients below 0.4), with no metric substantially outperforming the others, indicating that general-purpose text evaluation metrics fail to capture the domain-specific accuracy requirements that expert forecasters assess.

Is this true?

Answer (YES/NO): NO